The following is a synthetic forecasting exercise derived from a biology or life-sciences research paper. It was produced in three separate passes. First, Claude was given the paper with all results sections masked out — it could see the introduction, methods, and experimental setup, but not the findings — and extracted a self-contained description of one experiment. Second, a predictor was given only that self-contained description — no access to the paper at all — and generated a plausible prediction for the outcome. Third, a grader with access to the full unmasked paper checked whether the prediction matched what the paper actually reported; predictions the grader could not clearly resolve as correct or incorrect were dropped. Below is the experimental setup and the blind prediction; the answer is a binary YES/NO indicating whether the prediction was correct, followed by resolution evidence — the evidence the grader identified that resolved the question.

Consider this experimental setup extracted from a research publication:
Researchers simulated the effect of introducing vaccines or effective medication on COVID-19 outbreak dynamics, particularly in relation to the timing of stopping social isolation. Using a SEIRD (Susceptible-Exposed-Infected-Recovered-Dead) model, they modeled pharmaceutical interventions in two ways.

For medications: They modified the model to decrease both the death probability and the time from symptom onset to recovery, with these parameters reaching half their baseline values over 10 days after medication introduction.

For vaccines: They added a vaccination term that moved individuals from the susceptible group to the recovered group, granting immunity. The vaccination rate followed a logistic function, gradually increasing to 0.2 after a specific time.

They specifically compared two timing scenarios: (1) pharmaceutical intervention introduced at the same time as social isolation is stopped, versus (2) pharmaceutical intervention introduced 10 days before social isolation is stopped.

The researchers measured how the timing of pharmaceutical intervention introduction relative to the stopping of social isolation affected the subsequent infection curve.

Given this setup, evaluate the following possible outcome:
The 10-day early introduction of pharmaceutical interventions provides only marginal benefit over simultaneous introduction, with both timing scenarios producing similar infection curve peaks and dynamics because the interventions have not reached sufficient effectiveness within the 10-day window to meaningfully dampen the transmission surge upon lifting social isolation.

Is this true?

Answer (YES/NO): NO